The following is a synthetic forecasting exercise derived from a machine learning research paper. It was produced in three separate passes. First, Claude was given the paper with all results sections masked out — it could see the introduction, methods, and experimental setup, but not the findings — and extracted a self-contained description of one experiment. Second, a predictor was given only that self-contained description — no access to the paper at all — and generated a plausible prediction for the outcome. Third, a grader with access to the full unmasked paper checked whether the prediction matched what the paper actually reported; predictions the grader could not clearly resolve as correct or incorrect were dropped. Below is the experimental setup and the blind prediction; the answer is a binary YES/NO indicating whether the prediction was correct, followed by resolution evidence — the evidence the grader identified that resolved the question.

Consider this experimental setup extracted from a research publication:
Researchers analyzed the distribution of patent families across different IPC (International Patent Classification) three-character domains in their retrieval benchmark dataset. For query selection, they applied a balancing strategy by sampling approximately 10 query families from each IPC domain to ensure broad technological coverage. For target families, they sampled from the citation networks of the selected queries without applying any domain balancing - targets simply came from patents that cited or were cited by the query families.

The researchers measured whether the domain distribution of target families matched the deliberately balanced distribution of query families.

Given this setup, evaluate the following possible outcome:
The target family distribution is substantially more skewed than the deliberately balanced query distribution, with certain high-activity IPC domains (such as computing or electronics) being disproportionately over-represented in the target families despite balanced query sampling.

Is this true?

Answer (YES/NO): YES